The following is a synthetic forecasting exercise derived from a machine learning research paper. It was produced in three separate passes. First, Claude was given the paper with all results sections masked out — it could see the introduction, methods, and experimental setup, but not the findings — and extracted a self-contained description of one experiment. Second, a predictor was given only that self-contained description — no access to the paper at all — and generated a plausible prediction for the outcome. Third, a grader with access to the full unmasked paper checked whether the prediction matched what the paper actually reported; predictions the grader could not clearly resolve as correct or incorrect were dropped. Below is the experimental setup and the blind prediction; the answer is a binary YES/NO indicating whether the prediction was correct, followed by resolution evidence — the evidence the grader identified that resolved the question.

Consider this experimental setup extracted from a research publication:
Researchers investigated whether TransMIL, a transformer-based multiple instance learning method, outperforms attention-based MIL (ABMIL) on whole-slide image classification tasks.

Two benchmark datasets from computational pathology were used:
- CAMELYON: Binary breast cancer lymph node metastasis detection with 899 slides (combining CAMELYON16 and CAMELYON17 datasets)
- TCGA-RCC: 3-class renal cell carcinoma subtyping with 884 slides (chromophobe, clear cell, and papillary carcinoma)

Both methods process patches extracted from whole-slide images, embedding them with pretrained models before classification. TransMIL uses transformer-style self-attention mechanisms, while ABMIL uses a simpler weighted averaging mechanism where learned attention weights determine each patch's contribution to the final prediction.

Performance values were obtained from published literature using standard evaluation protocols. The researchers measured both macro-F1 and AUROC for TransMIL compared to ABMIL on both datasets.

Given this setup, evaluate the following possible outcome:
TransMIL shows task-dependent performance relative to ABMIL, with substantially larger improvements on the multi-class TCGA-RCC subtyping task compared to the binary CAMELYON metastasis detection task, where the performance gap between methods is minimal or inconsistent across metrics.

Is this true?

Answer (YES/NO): NO